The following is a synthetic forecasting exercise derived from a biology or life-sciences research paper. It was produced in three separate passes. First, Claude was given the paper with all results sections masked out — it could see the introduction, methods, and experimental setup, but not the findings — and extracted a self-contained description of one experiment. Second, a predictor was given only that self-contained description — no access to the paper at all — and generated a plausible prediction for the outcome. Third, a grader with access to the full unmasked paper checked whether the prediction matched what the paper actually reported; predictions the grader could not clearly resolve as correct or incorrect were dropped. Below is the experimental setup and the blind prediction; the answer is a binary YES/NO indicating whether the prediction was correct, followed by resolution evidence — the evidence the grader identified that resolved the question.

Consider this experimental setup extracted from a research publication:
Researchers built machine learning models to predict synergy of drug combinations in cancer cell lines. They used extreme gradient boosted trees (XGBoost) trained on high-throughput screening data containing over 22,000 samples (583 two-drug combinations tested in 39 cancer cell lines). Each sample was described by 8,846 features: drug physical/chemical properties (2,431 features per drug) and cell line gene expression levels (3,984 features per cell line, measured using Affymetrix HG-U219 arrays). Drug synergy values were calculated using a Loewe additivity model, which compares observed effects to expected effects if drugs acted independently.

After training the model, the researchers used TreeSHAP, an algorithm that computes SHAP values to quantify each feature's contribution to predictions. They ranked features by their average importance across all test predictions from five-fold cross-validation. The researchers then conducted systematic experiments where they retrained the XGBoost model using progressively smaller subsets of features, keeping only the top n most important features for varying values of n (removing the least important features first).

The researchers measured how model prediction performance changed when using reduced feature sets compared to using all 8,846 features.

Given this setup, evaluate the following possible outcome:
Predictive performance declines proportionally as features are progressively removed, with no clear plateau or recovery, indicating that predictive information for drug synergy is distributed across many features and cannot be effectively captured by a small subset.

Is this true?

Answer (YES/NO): NO